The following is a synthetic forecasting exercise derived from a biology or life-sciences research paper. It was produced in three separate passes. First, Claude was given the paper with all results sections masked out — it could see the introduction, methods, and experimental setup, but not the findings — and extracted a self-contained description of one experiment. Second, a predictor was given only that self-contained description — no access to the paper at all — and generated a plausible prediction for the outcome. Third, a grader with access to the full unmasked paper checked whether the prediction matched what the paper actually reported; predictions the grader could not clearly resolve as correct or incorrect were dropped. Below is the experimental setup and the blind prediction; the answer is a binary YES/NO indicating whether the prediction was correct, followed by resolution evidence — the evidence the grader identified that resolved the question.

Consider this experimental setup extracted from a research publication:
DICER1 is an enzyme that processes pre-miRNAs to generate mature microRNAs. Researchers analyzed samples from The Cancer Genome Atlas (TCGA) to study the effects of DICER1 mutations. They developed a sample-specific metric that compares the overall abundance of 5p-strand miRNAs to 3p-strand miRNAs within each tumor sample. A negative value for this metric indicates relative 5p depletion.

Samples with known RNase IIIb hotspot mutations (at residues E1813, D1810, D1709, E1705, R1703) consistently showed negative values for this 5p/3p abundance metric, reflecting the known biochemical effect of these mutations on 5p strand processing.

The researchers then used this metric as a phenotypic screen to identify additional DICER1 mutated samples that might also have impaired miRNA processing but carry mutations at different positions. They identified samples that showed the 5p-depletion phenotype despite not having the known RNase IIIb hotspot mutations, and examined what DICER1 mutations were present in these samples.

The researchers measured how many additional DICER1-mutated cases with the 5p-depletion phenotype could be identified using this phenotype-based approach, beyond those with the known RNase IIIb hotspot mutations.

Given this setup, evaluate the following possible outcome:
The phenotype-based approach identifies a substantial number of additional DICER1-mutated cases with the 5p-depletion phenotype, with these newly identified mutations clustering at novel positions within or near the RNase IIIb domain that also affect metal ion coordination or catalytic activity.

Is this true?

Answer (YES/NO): NO